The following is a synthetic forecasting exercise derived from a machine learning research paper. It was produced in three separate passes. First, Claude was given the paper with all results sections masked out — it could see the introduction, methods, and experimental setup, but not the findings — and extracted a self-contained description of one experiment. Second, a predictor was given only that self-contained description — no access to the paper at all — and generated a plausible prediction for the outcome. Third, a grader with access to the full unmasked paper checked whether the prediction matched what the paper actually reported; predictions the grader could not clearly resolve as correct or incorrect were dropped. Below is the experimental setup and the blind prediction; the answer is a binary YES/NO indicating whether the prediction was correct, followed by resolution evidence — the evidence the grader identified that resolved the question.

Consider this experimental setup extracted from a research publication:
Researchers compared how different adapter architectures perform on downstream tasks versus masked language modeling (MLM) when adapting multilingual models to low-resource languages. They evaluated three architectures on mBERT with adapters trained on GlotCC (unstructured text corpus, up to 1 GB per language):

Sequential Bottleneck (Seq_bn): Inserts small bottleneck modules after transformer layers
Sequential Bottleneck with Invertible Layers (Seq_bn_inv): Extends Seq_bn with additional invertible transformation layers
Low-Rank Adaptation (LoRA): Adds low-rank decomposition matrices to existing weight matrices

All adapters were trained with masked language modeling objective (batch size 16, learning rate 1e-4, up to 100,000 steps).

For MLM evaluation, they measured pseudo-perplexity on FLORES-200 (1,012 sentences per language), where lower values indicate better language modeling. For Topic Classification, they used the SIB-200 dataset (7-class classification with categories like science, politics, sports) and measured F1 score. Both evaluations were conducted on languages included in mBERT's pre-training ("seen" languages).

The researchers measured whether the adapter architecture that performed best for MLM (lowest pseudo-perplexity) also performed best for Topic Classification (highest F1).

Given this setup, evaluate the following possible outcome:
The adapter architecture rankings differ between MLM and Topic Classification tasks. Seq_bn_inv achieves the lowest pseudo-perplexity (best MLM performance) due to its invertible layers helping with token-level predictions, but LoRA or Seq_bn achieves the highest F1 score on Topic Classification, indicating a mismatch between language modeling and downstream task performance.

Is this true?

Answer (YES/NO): NO